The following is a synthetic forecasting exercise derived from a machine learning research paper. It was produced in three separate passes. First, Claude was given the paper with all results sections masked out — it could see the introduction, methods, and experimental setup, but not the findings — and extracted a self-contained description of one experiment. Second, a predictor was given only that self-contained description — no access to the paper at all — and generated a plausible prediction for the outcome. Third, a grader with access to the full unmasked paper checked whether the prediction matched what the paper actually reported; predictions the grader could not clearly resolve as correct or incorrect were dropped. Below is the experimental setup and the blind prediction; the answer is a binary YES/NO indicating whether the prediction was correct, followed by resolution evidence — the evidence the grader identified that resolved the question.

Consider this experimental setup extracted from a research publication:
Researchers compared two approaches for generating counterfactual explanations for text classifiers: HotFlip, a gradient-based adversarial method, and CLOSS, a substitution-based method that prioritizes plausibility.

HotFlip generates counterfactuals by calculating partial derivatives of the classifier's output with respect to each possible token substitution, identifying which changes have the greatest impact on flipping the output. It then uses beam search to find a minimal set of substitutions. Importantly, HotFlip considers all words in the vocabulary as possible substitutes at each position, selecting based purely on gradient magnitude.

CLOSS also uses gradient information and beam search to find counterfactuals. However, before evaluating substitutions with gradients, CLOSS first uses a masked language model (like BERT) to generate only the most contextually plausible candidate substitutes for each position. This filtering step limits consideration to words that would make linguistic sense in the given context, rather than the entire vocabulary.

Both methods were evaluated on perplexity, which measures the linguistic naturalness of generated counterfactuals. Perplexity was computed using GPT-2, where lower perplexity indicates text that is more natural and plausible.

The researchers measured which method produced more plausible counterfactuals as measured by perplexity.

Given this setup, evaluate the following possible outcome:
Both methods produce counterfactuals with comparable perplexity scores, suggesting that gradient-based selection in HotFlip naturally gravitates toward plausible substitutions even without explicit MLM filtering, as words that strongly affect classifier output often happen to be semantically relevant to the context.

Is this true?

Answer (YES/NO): NO